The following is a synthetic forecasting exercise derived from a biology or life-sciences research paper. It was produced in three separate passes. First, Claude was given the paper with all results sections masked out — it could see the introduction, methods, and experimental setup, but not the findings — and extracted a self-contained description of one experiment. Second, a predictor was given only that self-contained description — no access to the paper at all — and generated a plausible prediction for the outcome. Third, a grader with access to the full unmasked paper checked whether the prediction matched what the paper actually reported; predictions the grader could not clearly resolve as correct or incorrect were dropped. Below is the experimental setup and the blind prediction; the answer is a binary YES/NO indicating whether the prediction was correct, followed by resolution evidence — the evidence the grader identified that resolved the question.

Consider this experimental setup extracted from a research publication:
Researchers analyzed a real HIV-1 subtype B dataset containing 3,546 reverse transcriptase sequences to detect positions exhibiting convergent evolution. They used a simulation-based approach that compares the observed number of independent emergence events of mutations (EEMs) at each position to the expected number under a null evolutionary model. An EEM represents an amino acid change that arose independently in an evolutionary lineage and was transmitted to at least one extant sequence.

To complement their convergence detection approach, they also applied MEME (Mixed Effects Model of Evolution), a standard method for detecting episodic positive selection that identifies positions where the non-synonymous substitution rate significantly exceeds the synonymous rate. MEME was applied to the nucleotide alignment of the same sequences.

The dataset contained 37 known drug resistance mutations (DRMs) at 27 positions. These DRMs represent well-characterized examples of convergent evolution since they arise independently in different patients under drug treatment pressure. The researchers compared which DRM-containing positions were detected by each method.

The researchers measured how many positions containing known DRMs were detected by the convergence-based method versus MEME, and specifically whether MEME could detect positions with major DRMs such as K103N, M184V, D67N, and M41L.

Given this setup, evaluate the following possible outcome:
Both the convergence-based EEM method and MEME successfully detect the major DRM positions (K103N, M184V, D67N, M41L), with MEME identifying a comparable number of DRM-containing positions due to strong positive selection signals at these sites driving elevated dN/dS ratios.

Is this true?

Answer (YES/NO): NO